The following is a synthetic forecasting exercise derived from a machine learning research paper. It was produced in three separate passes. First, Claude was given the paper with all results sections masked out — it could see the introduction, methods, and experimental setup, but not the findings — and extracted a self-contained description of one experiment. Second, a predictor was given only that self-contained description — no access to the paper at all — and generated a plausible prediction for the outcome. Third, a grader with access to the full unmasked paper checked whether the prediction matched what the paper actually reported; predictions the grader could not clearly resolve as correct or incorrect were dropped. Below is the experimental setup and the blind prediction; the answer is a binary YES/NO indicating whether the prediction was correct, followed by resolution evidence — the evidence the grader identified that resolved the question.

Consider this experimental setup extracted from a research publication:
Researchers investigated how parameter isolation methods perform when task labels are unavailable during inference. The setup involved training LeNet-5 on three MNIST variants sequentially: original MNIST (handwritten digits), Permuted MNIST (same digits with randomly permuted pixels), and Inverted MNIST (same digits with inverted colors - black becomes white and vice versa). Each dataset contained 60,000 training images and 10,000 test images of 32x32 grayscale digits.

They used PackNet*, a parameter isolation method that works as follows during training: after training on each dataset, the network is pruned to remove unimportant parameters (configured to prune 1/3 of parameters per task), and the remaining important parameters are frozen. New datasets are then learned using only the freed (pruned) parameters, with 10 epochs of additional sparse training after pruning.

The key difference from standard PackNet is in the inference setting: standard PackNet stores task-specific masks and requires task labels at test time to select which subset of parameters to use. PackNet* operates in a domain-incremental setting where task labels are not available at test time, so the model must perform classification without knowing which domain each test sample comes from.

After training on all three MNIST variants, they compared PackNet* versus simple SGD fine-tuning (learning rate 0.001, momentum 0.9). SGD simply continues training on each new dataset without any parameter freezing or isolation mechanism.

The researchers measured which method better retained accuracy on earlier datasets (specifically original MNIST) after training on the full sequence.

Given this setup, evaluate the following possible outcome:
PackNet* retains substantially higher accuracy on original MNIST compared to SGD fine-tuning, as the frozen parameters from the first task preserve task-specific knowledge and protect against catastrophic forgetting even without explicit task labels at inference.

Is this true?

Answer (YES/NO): NO